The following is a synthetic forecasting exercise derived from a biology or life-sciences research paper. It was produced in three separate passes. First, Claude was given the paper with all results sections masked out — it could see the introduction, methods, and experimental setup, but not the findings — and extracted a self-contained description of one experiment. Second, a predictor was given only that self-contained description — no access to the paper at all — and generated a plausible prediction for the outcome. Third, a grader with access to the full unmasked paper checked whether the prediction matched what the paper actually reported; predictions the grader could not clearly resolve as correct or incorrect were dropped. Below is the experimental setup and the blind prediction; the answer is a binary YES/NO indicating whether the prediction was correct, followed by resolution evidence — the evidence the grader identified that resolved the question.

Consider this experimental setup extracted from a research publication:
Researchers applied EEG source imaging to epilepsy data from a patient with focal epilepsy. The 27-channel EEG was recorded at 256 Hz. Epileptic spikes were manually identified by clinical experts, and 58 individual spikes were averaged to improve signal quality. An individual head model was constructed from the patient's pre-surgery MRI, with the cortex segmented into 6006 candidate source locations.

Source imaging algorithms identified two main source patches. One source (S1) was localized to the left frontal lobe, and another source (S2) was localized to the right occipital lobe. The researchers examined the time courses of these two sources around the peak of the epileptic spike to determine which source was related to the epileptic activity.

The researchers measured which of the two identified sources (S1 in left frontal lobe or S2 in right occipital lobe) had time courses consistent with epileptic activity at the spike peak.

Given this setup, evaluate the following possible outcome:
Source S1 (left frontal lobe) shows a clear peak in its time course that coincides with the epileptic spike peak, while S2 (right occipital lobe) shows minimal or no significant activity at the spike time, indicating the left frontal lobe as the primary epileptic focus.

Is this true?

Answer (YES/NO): YES